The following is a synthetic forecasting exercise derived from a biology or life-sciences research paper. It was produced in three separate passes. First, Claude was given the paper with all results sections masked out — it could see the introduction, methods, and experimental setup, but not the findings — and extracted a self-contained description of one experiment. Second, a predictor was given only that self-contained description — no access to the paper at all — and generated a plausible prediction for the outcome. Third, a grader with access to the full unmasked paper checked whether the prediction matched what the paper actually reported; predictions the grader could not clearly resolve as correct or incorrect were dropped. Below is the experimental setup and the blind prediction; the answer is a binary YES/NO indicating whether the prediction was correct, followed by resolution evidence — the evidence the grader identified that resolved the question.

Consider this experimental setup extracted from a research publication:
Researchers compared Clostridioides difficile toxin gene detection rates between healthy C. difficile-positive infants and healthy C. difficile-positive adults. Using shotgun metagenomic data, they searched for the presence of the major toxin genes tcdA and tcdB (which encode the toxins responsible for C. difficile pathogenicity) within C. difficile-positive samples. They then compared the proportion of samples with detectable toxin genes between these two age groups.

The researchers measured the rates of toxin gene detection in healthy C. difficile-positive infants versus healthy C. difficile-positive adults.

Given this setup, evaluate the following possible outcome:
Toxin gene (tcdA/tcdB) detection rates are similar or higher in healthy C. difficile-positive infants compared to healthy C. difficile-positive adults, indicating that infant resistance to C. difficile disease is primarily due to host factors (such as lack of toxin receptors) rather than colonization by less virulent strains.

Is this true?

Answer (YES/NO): YES